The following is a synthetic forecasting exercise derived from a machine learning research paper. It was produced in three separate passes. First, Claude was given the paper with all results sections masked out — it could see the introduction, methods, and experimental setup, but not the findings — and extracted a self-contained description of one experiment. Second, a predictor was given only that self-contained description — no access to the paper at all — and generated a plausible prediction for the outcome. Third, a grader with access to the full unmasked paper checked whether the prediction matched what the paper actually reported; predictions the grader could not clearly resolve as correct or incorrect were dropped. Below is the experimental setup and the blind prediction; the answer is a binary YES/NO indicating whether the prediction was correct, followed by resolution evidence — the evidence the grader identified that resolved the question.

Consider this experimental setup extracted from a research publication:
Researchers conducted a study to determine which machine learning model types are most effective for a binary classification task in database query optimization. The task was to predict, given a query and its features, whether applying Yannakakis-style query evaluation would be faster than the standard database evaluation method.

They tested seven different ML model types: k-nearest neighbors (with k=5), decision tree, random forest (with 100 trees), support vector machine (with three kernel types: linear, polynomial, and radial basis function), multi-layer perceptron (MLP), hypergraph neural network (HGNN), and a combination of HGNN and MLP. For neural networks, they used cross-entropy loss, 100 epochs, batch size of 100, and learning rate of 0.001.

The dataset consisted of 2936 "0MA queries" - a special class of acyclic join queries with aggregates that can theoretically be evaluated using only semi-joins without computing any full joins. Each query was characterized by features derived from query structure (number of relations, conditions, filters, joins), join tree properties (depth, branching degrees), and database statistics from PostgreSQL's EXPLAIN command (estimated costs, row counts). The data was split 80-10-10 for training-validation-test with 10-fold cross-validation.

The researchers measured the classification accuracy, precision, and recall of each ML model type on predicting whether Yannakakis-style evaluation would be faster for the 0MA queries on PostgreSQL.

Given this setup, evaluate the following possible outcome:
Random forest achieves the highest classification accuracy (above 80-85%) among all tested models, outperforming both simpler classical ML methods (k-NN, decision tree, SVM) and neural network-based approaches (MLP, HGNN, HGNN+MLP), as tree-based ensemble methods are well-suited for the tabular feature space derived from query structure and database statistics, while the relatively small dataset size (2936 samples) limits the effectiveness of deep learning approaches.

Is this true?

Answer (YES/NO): NO